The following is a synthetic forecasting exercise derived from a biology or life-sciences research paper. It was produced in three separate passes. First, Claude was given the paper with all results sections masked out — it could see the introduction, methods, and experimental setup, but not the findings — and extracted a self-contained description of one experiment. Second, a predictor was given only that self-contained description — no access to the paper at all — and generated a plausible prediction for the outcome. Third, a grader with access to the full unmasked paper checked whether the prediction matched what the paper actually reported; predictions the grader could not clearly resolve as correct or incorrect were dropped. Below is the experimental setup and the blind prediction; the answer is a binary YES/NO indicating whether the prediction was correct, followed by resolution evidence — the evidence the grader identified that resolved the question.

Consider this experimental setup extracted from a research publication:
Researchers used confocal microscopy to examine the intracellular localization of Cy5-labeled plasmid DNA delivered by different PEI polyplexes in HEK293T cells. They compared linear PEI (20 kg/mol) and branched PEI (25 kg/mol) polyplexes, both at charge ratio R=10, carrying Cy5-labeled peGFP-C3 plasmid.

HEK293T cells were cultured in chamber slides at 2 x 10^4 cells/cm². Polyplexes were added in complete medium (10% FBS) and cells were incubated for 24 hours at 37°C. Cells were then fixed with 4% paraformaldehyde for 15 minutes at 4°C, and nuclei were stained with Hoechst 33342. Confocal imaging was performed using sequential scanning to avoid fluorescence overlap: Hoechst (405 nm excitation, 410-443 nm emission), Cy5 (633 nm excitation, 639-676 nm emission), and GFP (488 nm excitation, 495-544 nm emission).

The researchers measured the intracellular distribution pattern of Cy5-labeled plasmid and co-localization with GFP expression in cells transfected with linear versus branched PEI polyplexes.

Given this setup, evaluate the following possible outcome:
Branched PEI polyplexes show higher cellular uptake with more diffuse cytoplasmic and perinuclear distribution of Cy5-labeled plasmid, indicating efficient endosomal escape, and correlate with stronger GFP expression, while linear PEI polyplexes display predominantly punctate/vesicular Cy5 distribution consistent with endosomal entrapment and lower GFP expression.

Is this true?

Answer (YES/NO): NO